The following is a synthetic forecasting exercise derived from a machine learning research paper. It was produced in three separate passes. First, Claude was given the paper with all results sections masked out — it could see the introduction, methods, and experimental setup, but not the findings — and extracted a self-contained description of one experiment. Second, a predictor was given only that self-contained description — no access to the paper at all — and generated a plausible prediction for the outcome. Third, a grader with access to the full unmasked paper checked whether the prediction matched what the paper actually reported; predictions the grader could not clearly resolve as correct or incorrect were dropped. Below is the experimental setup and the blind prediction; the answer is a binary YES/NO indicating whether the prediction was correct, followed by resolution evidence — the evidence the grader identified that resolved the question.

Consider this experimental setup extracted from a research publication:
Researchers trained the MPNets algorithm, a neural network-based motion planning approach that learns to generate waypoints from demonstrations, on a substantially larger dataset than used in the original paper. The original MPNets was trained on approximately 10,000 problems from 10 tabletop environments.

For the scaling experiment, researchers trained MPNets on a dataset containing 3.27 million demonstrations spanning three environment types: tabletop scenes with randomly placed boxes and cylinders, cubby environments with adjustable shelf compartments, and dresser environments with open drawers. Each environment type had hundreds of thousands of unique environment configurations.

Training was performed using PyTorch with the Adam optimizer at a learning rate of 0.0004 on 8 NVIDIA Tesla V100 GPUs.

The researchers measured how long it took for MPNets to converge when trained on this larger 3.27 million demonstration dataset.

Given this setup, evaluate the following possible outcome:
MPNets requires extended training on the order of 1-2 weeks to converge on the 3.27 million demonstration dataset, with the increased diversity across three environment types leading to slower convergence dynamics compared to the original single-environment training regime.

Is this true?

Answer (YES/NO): NO